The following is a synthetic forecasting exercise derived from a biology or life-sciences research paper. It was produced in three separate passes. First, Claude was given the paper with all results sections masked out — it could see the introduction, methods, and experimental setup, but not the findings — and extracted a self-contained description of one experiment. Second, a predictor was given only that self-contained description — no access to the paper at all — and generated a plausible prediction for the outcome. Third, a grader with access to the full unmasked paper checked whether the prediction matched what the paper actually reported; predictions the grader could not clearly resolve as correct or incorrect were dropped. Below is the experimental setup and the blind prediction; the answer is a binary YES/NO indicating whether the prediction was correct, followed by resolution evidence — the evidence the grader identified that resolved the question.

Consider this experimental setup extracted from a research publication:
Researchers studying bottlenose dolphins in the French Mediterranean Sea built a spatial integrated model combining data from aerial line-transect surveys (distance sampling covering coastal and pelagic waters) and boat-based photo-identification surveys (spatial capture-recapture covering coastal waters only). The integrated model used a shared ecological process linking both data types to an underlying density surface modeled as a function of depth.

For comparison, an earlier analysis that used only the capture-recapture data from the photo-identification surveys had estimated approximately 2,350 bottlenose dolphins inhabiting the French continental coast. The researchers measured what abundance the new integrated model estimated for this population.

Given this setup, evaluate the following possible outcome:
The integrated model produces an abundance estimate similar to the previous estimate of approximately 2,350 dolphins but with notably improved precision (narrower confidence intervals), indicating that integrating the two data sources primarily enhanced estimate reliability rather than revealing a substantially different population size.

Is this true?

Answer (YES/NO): YES